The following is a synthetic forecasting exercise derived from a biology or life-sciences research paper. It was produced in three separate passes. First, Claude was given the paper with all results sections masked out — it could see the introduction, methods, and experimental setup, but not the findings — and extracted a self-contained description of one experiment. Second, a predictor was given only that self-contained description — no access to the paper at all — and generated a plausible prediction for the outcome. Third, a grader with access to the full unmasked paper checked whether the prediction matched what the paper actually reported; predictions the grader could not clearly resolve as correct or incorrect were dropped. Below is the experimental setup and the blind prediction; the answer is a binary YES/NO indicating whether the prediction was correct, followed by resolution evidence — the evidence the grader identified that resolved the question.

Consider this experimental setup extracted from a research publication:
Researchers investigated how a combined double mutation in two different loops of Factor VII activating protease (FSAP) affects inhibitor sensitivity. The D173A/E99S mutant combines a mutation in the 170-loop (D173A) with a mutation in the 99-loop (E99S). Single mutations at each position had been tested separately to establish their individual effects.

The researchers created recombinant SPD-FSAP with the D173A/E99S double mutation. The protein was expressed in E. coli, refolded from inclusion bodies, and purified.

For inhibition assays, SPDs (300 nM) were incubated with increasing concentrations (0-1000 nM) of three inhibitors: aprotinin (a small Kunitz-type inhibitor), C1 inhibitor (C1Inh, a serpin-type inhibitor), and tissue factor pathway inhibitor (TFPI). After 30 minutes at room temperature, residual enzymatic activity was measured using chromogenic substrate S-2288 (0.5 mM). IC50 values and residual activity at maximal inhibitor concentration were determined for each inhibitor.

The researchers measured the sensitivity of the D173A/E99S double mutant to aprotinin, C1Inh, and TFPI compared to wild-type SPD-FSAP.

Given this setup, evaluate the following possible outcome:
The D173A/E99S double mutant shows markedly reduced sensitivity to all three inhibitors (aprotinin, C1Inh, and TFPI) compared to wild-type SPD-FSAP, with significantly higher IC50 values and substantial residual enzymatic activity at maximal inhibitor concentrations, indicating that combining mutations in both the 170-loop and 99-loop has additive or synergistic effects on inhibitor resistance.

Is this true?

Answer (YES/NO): NO